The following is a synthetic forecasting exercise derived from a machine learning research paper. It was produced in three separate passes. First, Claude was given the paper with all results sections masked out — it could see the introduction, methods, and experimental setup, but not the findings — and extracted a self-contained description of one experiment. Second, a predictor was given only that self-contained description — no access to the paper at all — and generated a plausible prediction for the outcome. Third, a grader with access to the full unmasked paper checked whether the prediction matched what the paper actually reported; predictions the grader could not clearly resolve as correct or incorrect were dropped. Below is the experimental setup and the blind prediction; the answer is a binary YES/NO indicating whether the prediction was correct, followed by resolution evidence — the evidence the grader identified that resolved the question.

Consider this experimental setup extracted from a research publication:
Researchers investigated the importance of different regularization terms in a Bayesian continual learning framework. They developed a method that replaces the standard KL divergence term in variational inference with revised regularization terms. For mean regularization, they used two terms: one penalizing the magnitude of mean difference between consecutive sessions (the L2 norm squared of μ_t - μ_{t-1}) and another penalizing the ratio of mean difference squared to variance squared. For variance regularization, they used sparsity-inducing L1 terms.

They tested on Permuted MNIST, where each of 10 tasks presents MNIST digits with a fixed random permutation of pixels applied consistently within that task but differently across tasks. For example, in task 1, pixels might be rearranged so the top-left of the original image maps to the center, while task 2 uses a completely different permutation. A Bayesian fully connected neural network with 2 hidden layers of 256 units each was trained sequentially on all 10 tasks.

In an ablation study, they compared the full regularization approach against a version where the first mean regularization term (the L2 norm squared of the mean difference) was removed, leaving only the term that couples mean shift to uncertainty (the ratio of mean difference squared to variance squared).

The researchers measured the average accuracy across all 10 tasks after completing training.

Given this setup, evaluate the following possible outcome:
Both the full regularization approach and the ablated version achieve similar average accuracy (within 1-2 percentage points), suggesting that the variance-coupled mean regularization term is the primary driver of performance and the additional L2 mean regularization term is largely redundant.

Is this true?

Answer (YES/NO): NO